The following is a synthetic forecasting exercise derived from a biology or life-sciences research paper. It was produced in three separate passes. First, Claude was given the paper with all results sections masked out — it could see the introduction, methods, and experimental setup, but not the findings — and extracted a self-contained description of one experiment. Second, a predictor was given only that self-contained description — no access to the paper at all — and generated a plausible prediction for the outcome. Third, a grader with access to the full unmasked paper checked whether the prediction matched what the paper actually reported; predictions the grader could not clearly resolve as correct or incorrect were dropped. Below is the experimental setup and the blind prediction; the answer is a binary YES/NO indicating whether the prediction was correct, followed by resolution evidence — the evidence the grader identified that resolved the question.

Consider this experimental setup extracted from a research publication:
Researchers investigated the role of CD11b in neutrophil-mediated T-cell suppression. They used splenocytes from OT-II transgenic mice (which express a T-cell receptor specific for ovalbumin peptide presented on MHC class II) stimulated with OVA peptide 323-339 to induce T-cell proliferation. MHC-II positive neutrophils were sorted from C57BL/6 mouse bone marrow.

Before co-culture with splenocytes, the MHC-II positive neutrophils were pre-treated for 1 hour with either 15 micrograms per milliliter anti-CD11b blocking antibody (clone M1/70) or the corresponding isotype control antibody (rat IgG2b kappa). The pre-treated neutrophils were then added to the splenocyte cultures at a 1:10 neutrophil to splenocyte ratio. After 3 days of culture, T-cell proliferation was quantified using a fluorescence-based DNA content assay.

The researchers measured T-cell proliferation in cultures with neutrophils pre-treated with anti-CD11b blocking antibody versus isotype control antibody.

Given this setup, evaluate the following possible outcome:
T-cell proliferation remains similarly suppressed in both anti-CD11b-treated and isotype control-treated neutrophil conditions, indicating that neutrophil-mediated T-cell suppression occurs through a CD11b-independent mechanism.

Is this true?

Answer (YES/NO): NO